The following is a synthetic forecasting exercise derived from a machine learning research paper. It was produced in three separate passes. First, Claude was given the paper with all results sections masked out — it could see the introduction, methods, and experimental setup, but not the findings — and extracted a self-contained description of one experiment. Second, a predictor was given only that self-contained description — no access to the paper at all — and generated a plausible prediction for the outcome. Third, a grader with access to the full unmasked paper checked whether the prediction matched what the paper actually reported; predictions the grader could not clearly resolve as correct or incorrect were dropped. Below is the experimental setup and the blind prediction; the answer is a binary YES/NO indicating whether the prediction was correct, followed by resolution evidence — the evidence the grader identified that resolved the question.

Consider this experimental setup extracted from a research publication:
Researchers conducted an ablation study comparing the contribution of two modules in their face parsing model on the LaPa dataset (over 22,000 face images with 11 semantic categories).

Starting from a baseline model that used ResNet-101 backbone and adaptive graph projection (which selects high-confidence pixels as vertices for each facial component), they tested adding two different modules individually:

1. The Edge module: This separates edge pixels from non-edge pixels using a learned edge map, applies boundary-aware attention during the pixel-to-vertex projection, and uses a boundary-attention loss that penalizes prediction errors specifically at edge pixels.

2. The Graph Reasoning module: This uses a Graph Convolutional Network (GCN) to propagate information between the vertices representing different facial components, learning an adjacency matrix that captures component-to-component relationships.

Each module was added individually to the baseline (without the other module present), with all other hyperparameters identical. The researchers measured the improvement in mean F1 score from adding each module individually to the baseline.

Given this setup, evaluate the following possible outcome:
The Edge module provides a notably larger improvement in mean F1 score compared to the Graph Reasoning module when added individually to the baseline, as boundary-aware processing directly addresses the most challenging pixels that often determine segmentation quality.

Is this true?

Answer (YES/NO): NO